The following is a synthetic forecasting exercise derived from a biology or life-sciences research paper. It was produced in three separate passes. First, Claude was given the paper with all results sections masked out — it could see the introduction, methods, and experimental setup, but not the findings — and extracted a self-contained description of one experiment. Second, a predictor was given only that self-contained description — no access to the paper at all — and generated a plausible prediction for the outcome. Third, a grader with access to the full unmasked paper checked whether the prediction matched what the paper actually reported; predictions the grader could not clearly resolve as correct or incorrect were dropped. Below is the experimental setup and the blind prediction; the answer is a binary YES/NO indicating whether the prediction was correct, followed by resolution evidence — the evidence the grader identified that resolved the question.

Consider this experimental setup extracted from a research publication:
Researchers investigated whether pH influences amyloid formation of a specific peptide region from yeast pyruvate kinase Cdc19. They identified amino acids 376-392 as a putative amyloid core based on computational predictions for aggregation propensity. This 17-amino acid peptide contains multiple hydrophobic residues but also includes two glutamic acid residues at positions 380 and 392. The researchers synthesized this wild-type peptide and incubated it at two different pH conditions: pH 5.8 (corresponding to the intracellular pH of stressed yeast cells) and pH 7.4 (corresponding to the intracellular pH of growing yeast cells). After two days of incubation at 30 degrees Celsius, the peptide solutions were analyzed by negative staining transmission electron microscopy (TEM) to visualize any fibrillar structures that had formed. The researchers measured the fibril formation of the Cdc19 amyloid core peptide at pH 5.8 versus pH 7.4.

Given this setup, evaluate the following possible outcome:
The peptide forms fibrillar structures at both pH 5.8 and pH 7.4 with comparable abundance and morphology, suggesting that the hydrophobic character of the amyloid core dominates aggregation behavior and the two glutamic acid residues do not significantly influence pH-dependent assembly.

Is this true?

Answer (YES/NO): NO